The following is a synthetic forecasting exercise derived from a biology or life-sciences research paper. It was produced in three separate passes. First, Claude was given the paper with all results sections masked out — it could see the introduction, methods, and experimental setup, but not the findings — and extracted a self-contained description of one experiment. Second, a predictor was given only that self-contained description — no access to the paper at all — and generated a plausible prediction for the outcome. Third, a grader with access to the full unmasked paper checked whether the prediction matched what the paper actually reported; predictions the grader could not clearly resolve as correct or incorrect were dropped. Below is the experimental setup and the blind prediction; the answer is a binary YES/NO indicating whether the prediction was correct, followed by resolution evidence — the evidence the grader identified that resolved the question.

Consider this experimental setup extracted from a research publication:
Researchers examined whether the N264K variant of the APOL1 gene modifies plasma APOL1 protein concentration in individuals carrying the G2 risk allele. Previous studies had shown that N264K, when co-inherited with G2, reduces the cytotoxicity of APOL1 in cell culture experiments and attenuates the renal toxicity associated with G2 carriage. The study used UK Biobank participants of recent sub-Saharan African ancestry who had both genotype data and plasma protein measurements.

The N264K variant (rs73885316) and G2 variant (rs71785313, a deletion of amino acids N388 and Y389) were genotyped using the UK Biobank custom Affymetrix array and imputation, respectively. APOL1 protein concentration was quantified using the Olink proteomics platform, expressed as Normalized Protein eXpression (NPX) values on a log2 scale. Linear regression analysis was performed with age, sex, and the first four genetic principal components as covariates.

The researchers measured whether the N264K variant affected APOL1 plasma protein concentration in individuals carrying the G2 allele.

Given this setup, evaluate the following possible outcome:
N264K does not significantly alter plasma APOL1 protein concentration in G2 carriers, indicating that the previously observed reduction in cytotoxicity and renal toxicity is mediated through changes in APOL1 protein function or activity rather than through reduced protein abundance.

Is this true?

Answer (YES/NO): NO